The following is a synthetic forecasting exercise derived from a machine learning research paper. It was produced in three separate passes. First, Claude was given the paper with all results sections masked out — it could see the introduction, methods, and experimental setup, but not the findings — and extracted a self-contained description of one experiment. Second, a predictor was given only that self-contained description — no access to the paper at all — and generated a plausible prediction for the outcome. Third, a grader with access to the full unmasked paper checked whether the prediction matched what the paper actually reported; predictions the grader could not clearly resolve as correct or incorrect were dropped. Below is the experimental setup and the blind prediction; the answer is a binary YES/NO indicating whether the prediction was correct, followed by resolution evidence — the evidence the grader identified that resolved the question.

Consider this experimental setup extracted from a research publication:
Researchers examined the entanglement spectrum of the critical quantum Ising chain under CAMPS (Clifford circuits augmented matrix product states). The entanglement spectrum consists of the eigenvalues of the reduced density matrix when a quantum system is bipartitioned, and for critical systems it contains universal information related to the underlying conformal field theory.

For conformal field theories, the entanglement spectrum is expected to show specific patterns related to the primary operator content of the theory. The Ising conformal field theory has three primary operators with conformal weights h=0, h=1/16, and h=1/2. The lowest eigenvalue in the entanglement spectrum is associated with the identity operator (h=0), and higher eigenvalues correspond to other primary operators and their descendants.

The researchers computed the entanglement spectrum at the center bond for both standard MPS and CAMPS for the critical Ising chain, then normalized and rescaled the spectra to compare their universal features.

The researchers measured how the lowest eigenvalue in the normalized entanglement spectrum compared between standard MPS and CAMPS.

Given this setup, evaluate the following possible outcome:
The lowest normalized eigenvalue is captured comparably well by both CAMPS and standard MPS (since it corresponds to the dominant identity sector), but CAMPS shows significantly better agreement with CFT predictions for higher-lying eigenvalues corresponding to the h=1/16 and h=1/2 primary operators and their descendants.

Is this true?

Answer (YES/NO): NO